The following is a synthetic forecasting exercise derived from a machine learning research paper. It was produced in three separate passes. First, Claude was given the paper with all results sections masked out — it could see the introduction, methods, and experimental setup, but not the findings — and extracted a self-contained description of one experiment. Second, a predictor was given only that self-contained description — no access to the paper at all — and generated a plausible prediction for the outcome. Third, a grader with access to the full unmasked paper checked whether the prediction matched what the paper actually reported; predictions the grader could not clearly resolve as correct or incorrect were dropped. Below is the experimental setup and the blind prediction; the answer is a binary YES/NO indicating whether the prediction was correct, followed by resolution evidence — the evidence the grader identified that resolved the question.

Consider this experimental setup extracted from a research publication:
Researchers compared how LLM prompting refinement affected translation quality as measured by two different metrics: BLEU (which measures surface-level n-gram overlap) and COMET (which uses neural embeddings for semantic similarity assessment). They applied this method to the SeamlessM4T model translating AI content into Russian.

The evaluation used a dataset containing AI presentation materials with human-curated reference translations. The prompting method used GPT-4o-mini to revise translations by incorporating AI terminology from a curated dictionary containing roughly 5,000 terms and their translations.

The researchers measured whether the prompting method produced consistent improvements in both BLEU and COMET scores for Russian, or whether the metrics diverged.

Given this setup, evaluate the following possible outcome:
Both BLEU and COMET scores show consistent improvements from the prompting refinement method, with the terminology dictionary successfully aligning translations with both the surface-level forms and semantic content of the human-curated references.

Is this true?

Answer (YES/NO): YES